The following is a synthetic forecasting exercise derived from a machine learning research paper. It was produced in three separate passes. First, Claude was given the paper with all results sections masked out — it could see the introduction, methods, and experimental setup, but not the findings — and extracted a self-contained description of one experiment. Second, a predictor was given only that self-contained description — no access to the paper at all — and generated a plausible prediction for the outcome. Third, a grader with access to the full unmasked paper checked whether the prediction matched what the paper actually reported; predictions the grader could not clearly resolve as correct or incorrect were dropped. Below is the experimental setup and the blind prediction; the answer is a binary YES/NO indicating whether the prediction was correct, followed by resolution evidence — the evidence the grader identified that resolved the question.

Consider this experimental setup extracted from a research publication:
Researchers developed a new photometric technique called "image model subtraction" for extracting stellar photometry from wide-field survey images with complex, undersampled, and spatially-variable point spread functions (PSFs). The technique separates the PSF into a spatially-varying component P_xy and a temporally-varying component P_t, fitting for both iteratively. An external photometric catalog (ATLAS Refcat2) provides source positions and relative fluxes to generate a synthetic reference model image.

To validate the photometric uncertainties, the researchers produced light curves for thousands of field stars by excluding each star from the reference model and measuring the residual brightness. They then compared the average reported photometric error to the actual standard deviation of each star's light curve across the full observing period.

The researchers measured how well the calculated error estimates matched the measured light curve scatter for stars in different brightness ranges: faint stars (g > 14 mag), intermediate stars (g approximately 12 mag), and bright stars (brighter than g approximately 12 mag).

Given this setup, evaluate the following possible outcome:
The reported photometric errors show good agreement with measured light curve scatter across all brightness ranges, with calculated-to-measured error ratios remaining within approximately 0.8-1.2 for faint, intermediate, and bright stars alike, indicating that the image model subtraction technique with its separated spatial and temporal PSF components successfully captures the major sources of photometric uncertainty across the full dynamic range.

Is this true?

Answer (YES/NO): NO